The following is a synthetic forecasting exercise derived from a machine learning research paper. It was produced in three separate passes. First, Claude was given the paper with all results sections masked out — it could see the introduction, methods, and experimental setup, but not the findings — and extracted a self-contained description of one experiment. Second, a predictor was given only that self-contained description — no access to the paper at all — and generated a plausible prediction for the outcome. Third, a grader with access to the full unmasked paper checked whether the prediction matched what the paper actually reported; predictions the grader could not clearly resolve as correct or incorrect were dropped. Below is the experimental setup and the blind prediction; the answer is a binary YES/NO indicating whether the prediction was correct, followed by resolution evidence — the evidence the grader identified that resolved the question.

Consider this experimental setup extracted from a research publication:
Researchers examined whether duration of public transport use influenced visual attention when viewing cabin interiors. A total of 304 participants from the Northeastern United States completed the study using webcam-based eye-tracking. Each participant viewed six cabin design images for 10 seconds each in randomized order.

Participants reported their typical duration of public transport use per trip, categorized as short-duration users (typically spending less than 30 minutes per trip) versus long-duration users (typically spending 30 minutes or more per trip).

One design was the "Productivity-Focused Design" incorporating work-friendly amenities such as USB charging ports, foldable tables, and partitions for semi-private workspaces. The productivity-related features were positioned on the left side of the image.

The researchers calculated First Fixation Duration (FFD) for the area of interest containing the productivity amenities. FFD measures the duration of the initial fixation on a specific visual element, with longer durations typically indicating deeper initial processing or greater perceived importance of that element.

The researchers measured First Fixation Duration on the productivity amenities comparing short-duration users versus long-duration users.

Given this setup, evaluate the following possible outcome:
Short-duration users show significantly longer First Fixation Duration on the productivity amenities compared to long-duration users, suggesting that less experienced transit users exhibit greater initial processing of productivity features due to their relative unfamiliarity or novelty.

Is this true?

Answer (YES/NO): NO